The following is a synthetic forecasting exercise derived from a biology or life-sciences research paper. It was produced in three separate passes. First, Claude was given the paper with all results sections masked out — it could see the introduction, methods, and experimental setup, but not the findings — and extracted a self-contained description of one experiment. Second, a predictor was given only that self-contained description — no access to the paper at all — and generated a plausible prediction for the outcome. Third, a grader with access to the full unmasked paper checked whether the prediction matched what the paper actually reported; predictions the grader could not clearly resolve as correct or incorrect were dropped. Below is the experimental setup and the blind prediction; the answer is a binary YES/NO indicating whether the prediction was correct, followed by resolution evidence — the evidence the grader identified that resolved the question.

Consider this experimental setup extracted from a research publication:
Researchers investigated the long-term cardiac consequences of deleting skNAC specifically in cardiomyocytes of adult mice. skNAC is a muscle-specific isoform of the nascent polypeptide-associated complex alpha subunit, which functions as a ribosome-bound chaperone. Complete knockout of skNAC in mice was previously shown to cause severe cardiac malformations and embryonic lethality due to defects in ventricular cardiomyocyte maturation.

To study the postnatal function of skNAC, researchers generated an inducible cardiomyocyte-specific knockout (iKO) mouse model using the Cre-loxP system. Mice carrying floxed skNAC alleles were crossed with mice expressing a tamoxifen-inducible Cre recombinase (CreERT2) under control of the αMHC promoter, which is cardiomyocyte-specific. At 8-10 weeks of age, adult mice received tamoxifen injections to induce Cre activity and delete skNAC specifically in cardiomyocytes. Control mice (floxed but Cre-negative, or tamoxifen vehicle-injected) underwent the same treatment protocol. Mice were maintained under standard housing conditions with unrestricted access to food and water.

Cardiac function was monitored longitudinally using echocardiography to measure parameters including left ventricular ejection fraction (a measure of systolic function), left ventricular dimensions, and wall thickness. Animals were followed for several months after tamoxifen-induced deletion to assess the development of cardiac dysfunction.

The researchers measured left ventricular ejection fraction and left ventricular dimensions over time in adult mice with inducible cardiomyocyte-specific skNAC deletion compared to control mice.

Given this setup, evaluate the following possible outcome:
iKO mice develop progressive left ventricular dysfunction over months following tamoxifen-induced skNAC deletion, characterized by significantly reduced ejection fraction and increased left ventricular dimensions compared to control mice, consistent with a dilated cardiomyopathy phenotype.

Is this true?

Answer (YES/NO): YES